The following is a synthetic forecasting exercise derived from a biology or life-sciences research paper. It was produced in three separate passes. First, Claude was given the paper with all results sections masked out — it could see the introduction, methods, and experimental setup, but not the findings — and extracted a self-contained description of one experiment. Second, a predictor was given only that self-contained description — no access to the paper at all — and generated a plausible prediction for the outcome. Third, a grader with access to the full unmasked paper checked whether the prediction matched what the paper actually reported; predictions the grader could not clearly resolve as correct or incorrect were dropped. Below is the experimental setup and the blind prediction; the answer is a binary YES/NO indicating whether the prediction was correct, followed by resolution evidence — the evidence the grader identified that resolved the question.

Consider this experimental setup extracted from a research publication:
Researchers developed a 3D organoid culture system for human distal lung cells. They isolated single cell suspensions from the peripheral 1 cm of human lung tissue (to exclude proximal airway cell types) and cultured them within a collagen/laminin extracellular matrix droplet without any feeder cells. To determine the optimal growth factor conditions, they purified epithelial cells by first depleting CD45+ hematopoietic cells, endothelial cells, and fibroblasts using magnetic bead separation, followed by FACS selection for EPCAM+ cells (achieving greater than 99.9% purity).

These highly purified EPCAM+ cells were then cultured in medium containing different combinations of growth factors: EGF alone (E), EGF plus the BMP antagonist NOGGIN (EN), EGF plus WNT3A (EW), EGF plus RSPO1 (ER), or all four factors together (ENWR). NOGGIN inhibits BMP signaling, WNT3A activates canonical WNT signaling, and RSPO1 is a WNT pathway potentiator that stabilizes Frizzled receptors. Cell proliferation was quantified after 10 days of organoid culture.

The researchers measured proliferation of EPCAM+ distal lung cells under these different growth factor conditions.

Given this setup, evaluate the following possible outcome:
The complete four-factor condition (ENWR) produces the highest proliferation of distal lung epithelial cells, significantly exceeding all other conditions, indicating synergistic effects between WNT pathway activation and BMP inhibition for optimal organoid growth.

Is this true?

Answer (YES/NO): NO